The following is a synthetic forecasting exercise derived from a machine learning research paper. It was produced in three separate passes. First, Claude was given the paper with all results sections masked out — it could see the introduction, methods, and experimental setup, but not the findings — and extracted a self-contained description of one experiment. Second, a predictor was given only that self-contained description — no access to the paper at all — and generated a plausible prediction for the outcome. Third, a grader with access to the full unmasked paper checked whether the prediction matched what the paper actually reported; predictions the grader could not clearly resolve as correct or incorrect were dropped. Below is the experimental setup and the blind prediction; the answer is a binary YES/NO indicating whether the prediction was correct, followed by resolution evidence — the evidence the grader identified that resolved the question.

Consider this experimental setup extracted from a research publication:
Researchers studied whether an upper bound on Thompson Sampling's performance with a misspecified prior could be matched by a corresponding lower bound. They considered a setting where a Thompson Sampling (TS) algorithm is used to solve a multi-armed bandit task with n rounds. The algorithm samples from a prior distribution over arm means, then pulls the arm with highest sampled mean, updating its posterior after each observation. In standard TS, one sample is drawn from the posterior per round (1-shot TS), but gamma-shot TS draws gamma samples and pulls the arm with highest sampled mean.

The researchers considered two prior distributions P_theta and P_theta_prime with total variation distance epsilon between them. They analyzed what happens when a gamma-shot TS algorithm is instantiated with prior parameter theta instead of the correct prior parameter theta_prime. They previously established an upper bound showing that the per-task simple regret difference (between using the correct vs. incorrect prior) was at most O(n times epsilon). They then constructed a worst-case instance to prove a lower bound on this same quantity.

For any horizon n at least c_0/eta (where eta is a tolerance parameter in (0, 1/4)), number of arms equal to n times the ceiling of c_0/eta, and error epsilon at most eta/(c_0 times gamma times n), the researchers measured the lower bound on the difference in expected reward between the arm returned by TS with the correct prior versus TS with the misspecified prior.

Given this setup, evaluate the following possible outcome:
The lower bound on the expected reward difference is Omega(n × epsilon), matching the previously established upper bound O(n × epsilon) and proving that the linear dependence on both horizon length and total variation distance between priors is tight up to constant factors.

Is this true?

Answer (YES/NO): NO